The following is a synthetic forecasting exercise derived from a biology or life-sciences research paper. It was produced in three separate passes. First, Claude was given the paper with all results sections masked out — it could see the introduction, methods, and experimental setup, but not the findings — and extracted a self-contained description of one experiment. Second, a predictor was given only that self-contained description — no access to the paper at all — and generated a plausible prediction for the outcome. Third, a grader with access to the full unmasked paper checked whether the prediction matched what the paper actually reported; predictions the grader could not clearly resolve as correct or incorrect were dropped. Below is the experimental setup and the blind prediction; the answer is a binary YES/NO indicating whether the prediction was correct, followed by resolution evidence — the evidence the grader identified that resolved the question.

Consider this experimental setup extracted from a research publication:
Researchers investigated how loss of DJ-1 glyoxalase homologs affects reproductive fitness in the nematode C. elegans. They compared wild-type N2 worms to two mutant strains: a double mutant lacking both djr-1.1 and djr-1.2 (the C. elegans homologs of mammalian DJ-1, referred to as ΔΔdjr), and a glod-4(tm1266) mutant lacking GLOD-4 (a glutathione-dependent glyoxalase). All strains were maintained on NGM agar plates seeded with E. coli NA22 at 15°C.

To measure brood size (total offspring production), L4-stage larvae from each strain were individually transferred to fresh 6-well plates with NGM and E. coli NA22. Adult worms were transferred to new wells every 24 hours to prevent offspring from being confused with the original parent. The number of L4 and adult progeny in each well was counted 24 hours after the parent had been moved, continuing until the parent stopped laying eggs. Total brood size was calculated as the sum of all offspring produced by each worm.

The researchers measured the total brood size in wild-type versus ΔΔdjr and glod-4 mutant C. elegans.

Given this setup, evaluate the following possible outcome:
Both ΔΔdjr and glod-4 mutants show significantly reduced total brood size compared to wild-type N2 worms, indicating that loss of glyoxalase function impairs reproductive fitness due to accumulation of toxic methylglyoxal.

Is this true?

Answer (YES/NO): NO